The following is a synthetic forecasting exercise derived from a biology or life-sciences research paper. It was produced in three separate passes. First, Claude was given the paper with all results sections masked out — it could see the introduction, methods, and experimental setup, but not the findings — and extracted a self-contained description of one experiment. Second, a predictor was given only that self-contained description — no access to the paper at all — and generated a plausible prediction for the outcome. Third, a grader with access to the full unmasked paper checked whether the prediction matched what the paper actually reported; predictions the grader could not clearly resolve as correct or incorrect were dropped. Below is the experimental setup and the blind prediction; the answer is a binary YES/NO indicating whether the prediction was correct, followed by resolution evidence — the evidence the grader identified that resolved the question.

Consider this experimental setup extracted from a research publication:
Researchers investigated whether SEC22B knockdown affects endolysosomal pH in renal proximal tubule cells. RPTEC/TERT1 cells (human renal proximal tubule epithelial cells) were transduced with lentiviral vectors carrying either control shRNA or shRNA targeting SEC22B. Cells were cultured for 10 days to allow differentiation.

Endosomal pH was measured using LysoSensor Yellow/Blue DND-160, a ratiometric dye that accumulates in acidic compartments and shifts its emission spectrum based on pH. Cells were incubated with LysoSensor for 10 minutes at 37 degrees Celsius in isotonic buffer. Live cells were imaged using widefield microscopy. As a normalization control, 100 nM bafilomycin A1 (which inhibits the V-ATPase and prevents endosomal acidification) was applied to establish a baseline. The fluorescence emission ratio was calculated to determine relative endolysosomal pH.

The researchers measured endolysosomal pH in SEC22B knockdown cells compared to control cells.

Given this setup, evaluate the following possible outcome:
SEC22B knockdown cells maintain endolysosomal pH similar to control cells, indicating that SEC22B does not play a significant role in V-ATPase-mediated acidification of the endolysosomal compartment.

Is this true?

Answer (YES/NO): NO